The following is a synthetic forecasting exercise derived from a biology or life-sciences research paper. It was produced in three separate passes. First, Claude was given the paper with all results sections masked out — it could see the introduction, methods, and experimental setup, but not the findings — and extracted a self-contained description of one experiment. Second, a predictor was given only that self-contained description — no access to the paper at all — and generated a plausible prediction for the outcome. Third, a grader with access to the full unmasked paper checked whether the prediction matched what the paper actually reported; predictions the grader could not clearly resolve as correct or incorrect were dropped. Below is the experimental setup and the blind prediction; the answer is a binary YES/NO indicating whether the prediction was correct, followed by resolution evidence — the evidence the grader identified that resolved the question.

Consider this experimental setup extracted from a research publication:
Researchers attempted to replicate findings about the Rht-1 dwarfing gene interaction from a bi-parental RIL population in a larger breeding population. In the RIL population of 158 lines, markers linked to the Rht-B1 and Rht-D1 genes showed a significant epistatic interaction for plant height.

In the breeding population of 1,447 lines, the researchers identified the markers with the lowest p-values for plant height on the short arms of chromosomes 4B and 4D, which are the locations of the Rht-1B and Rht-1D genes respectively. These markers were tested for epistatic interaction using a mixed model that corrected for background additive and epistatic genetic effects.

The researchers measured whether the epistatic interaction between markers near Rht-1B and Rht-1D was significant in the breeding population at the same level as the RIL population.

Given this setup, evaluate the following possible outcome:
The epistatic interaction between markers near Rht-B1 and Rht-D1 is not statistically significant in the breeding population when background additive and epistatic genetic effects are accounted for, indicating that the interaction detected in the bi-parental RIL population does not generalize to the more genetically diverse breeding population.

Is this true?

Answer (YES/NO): NO